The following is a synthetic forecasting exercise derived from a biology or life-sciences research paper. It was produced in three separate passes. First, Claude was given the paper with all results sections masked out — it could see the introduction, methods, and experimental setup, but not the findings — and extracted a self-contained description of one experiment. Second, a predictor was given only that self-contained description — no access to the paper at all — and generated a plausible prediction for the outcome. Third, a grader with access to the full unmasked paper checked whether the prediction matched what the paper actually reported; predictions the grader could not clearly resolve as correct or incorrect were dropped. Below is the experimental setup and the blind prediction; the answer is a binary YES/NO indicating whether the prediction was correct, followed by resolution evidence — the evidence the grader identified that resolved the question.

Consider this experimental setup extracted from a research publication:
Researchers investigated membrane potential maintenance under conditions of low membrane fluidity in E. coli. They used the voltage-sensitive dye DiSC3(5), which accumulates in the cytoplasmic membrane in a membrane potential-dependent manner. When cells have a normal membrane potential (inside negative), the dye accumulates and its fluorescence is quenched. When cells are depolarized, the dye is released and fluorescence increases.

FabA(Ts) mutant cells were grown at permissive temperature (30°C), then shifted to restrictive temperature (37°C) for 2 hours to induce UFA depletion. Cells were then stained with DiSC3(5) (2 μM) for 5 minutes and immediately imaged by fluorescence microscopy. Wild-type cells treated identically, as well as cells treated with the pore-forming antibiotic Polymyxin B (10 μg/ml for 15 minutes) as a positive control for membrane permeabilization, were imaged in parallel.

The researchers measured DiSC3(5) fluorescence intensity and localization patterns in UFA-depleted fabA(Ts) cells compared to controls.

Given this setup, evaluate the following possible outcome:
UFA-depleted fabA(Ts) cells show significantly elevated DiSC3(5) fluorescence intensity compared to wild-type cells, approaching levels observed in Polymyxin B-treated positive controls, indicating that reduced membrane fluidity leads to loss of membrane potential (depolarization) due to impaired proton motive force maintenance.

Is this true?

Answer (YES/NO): NO